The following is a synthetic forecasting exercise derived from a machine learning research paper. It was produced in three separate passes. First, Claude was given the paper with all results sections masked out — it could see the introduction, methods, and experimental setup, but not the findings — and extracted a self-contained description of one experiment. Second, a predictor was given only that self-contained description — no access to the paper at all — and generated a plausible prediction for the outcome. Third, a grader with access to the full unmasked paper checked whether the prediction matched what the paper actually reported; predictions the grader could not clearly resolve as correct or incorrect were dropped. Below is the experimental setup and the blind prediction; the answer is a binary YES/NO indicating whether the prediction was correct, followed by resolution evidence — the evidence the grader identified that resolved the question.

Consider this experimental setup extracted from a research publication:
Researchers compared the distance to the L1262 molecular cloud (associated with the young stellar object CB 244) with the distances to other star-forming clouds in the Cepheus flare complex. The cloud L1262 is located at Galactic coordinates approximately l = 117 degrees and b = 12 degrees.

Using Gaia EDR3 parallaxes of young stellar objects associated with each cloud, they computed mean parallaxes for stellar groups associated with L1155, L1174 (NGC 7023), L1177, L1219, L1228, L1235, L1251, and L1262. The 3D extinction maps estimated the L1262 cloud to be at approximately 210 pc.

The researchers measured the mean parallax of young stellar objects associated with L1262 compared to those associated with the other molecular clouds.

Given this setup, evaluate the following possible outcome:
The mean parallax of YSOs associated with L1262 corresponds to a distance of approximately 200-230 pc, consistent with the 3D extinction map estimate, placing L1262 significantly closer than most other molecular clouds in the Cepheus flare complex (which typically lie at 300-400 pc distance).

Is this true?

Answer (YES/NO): NO